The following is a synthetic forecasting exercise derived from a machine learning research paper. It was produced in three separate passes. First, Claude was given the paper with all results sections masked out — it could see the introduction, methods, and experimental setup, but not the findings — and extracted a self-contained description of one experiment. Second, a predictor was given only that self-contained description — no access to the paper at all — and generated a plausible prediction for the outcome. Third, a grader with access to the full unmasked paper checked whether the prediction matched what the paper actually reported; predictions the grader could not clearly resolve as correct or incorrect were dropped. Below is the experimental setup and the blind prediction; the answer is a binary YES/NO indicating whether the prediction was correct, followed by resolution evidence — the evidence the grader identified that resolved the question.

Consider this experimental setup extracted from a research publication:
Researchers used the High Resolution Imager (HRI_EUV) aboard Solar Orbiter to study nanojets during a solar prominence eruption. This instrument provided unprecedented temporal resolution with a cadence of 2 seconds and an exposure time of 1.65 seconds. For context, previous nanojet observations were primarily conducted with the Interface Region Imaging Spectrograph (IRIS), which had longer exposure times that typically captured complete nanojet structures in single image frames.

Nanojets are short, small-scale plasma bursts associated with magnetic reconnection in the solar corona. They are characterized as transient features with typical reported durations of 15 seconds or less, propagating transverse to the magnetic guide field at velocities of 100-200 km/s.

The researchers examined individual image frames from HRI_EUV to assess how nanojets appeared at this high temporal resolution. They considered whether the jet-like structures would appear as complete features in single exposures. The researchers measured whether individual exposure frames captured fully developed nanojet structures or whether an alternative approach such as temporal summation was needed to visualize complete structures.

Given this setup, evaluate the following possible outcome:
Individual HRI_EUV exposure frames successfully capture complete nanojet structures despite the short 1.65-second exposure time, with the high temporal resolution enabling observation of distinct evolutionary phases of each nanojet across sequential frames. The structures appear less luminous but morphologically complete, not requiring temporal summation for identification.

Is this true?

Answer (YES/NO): NO